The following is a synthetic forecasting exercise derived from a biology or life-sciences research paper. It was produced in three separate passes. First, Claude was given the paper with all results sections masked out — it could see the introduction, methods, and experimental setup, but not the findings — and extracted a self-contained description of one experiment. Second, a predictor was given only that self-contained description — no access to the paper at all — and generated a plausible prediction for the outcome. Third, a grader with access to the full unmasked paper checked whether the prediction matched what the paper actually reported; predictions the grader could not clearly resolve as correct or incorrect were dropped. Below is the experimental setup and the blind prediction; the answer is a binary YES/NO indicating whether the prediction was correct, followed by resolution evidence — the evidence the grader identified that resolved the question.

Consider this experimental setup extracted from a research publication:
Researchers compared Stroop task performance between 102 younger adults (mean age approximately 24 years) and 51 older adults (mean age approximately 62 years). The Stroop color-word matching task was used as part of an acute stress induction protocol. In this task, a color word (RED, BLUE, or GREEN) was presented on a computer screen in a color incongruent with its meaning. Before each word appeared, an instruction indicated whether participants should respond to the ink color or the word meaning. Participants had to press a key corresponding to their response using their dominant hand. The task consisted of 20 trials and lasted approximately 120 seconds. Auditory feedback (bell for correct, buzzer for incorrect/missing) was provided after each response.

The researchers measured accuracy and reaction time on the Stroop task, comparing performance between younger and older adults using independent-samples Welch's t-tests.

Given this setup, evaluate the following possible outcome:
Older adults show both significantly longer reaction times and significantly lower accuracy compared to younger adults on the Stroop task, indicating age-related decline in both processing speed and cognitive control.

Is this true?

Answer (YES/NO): YES